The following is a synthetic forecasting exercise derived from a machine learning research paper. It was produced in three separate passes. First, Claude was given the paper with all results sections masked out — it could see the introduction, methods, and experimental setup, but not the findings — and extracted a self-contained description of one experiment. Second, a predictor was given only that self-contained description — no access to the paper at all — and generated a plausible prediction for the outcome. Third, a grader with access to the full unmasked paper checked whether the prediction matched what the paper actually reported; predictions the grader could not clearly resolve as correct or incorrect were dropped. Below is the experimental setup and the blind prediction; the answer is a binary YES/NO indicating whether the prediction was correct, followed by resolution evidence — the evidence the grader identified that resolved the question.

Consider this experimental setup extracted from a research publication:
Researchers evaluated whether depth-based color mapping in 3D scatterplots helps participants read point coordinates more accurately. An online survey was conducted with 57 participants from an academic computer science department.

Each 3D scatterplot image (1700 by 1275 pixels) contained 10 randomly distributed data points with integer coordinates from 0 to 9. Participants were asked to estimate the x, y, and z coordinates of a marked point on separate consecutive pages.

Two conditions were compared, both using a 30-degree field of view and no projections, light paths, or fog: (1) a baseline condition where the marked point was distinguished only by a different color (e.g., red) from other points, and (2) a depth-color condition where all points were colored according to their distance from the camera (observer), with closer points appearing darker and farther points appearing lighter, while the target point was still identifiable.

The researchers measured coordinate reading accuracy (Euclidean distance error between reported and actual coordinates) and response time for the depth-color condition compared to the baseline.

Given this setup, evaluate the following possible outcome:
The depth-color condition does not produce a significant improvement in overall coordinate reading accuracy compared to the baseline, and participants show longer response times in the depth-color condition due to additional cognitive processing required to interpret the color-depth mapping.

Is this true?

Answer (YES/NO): YES